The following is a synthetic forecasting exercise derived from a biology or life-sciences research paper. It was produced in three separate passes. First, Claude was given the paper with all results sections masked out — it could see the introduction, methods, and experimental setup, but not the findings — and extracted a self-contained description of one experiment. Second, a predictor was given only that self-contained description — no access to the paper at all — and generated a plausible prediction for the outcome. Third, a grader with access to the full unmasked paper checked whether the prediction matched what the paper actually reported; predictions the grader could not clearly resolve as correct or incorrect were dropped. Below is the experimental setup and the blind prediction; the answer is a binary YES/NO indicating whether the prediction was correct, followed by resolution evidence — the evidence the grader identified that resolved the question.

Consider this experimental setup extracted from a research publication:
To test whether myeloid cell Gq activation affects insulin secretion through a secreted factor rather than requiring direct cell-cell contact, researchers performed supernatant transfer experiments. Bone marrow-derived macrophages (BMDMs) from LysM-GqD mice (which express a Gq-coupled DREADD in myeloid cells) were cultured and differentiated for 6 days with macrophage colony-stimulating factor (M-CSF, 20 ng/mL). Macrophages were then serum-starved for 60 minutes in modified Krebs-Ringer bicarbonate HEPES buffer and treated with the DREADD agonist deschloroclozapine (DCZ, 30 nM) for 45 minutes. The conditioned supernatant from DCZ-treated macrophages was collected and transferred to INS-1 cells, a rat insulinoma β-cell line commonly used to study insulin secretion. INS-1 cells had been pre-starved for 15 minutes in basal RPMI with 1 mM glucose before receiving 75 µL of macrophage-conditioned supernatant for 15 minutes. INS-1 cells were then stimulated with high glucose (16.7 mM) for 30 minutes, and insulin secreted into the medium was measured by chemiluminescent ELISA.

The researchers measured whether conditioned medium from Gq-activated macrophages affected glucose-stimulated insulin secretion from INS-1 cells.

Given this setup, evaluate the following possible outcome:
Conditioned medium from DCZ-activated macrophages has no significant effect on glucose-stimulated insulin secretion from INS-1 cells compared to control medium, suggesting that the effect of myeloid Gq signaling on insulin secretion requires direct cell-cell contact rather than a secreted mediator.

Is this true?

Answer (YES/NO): NO